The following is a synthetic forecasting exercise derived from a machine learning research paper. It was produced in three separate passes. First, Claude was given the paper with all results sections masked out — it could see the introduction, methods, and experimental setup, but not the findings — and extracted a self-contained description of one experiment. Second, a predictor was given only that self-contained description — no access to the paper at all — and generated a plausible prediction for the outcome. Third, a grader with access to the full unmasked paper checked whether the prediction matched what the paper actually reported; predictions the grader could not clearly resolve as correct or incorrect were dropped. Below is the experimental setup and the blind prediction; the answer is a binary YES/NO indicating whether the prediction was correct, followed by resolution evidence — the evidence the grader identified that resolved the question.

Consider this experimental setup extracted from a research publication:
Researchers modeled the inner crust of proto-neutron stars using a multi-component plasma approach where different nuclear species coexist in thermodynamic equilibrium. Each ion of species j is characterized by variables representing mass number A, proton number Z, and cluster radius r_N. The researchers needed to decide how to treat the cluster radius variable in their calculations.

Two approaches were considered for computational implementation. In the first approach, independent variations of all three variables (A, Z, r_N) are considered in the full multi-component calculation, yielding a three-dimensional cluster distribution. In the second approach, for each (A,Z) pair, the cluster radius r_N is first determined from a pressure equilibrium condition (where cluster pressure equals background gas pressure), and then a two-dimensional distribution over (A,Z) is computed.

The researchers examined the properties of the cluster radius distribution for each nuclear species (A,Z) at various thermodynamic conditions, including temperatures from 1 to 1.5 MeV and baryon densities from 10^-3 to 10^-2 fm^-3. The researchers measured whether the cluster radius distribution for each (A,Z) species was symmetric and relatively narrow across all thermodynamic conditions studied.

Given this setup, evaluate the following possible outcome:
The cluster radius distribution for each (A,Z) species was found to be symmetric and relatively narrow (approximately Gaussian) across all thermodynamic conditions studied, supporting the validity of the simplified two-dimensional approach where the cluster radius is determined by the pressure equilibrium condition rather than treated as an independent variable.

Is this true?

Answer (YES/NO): YES